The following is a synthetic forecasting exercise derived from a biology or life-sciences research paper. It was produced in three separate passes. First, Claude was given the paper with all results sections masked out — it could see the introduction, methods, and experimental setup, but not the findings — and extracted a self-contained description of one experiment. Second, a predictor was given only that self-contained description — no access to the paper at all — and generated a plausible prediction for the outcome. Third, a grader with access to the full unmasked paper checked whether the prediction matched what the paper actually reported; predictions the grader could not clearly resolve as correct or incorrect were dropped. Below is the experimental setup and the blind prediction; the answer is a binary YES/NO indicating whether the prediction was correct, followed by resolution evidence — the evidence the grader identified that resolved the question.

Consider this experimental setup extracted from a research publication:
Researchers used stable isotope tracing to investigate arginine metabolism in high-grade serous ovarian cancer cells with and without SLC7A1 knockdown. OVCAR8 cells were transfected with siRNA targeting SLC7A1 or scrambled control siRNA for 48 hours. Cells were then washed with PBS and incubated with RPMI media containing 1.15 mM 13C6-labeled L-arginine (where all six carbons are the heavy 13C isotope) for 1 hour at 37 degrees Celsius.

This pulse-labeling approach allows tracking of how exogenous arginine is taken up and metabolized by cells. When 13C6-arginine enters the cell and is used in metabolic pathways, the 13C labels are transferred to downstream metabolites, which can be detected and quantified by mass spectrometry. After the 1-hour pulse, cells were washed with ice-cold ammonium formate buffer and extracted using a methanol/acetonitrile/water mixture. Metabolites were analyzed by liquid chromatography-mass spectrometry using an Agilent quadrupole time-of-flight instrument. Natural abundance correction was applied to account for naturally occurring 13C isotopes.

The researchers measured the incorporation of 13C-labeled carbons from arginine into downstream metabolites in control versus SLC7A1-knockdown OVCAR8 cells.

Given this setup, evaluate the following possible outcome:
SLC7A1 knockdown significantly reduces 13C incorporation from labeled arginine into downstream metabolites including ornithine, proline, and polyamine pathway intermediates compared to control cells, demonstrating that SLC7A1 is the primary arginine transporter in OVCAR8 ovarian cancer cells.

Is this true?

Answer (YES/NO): NO